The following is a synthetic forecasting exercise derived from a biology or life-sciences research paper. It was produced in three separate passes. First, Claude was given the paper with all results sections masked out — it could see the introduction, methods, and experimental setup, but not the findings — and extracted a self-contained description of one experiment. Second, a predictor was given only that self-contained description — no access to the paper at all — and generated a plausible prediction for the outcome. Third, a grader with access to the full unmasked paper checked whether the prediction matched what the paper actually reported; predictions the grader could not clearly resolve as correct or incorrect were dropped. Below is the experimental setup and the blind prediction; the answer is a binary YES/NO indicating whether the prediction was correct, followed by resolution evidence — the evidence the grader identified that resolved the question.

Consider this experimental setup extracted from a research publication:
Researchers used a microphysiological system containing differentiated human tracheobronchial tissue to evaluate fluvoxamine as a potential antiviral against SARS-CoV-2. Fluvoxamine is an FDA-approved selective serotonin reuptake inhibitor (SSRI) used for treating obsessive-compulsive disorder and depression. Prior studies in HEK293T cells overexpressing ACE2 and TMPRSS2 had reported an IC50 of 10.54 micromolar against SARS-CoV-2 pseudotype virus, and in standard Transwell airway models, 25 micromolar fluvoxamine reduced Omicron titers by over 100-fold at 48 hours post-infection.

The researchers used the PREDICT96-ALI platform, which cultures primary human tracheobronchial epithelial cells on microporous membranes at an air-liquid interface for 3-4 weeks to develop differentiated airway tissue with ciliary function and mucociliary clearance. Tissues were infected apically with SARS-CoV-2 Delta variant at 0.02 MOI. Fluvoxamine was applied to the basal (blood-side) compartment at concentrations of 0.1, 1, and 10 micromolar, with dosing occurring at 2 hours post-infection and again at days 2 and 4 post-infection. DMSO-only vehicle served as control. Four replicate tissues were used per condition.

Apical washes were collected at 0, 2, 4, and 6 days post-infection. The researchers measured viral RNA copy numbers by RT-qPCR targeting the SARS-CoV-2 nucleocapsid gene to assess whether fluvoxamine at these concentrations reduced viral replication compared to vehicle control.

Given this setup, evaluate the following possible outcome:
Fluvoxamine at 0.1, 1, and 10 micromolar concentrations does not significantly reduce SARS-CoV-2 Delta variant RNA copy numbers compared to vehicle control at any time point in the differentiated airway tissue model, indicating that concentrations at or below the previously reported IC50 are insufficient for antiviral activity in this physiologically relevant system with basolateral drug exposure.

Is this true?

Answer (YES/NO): YES